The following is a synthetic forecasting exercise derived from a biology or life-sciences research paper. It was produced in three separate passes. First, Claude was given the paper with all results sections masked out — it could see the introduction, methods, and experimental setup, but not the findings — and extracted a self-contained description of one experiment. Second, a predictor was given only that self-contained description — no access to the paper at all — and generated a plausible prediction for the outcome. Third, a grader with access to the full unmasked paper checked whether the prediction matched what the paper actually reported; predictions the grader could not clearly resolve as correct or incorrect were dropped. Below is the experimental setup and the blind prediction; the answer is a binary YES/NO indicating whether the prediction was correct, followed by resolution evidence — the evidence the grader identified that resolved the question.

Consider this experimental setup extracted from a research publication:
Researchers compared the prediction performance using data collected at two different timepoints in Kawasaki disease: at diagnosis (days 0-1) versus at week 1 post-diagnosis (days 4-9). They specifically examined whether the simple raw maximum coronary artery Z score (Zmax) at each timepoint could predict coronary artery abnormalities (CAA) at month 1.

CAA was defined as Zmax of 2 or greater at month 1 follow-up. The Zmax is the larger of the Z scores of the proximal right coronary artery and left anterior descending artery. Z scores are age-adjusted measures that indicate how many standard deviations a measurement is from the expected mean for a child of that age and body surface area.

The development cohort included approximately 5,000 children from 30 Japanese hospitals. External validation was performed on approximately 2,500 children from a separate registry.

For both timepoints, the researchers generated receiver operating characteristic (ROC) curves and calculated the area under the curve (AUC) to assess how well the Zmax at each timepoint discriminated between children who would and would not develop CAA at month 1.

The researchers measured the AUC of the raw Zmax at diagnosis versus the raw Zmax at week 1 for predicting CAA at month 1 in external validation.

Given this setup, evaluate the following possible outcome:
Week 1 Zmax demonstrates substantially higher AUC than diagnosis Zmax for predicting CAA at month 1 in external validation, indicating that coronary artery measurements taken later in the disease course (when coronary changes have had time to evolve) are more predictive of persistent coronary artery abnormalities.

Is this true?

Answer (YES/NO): YES